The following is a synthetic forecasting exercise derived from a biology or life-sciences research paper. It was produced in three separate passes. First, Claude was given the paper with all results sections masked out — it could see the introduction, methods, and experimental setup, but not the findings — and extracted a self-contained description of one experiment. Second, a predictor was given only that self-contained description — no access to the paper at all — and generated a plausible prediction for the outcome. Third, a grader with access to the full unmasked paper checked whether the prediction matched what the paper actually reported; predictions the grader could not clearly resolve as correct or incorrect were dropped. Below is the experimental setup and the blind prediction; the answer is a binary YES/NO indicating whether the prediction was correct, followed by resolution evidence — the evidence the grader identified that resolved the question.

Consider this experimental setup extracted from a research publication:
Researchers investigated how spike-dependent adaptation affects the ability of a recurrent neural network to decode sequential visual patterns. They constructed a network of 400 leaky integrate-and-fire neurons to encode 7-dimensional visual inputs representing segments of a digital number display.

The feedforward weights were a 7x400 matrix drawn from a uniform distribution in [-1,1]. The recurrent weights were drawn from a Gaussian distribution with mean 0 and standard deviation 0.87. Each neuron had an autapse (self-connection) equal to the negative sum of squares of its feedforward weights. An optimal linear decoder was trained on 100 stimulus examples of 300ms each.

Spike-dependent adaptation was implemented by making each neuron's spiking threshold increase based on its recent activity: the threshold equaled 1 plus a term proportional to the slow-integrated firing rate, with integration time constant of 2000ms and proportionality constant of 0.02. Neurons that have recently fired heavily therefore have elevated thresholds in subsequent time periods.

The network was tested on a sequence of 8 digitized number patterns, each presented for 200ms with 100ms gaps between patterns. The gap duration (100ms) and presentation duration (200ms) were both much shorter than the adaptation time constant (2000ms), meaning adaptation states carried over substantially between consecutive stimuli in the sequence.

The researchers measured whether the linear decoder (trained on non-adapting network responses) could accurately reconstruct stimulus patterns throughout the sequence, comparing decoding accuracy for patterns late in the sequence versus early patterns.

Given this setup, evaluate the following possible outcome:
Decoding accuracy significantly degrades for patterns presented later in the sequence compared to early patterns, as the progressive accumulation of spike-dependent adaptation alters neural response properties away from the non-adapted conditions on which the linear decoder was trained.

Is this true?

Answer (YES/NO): YES